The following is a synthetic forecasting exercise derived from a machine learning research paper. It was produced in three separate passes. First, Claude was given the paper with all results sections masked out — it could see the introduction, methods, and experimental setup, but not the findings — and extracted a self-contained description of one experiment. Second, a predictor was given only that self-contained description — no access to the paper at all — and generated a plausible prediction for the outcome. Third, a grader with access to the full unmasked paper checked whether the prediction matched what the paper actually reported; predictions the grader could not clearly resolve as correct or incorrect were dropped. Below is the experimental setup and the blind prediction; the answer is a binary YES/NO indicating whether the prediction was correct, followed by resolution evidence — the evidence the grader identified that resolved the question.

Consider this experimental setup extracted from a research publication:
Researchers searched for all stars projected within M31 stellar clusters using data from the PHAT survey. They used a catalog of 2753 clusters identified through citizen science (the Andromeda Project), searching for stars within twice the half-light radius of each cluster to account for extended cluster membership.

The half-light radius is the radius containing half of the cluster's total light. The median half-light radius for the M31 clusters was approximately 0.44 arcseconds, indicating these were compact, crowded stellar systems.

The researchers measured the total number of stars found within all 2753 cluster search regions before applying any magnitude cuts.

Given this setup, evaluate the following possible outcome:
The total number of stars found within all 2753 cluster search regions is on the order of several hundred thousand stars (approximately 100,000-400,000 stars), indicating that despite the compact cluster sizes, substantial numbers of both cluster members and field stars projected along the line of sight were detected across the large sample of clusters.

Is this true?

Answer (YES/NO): YES